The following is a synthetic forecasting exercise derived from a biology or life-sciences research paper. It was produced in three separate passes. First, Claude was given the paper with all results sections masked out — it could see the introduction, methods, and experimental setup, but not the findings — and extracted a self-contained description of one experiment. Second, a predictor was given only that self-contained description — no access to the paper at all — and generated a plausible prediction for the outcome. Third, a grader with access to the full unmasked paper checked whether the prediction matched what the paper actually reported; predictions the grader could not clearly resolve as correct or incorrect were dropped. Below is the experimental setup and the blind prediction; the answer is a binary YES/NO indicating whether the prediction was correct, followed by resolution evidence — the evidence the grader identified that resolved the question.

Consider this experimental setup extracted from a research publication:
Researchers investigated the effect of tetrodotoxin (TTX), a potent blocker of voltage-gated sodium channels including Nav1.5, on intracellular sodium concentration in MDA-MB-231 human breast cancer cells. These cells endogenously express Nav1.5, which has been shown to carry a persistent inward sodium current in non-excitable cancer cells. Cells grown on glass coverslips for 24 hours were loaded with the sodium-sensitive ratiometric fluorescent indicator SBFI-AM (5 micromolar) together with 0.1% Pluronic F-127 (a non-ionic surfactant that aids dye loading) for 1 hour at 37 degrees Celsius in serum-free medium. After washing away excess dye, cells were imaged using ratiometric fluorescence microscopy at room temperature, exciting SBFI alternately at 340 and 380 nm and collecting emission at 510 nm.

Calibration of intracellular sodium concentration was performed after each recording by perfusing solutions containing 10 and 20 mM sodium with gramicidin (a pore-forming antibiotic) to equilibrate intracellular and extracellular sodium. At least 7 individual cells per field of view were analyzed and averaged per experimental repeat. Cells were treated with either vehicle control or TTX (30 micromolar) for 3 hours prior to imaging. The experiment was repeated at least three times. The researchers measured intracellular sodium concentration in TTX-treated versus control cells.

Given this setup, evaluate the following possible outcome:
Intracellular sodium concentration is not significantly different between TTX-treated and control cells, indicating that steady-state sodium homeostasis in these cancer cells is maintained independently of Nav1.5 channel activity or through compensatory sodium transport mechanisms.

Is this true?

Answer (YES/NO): NO